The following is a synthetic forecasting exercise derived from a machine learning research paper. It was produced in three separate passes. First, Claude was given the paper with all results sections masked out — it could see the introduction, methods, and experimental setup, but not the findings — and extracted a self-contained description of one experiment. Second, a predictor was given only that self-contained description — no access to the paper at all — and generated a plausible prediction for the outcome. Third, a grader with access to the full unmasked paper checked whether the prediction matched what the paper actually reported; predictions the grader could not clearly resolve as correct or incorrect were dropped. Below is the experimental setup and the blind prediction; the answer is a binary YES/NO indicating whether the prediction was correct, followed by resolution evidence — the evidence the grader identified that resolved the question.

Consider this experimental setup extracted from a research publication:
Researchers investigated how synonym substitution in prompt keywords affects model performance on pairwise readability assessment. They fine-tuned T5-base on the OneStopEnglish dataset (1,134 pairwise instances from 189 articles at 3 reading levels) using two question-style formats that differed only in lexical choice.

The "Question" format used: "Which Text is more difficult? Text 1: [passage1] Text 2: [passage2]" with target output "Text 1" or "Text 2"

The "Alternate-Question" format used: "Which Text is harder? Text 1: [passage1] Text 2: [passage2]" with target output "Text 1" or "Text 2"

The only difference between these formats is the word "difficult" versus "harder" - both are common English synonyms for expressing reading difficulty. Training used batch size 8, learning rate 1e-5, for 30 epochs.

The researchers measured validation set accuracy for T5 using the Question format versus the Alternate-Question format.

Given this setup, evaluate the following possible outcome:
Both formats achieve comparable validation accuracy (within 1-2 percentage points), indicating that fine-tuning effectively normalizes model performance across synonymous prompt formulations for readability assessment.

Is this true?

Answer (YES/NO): YES